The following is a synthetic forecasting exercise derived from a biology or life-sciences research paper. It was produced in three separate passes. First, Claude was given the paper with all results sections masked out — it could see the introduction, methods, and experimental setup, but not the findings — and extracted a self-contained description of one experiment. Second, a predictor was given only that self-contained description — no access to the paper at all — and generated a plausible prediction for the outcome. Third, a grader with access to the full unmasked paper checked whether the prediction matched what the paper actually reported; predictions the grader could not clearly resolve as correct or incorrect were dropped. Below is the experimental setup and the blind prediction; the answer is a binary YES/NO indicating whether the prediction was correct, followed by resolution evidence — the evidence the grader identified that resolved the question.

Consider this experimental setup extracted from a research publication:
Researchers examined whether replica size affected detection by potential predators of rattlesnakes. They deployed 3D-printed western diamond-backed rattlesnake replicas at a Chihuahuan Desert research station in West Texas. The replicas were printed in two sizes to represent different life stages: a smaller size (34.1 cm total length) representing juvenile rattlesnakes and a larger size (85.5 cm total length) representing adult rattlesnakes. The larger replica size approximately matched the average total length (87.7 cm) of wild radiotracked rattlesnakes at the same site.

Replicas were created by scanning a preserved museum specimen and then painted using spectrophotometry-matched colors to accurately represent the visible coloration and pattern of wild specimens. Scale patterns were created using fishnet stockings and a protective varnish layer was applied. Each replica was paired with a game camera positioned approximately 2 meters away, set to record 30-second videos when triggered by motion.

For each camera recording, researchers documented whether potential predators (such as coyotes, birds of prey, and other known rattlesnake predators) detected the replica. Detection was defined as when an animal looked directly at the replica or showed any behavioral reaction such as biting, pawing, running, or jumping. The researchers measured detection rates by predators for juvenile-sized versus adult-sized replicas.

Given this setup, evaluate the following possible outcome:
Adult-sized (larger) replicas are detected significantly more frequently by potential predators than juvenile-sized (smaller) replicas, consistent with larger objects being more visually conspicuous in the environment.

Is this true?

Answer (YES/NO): YES